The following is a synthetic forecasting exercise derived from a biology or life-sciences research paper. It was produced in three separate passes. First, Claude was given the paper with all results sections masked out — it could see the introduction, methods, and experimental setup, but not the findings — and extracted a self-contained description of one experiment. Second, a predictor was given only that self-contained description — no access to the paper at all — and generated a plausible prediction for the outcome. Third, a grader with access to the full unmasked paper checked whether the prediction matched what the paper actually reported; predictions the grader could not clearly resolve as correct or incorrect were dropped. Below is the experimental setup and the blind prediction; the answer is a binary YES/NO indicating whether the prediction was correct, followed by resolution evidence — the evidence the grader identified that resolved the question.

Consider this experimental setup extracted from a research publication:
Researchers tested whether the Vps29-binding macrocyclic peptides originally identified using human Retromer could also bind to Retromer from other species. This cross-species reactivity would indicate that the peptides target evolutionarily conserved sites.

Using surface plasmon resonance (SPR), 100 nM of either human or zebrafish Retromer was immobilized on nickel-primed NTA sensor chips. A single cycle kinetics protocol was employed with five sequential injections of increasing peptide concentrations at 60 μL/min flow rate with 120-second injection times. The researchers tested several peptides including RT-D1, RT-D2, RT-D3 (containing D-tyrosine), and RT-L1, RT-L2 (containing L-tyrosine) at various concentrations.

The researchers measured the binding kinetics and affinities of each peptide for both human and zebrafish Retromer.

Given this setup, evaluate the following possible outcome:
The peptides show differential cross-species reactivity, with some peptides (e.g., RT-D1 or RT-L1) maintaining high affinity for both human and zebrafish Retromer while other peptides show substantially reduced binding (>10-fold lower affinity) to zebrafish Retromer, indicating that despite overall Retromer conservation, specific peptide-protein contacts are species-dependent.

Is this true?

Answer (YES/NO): NO